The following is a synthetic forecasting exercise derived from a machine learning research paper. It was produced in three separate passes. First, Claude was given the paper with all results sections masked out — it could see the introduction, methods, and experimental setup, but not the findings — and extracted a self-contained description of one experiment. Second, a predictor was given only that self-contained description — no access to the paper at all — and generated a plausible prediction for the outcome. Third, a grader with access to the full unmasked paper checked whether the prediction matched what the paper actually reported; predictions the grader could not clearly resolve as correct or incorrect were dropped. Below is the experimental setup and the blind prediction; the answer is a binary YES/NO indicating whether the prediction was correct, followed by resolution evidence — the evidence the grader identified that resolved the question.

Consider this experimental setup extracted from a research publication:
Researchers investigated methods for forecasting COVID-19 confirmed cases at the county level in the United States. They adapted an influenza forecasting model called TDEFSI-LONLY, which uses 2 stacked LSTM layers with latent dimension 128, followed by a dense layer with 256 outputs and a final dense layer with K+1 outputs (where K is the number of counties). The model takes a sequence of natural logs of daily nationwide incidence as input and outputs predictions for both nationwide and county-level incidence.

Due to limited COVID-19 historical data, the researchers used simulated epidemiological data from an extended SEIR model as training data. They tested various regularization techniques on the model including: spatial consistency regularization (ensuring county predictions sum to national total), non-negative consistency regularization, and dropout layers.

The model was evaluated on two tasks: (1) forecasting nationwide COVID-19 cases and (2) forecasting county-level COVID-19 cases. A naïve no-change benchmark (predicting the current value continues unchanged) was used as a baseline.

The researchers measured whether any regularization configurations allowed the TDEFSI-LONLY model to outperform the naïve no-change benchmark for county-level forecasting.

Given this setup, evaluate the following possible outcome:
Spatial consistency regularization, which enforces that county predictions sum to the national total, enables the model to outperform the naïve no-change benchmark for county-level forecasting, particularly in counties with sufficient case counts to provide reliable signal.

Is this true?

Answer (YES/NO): NO